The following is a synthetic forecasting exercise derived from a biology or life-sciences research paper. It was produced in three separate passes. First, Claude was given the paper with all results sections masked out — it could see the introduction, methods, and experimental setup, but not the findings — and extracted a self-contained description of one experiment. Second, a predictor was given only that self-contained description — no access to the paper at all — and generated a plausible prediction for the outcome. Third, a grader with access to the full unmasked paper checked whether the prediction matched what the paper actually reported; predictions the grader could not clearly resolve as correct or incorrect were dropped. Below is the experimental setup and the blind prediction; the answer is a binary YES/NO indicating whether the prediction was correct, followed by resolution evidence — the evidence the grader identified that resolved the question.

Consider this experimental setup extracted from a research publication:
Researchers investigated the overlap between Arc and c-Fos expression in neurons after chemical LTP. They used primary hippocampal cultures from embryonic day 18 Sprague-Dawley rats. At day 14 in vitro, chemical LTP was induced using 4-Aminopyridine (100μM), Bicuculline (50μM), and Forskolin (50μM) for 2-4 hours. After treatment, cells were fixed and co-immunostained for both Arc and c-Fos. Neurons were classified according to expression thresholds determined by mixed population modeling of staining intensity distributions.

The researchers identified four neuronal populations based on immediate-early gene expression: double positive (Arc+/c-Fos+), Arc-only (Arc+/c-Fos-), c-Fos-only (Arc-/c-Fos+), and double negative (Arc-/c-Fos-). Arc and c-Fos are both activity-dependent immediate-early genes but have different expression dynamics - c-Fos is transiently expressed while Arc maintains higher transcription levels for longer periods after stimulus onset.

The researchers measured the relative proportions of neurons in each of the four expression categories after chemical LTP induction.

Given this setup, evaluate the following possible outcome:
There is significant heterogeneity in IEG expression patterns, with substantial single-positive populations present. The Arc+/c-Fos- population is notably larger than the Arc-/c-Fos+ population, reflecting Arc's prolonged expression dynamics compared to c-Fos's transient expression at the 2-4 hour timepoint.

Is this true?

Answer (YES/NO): NO